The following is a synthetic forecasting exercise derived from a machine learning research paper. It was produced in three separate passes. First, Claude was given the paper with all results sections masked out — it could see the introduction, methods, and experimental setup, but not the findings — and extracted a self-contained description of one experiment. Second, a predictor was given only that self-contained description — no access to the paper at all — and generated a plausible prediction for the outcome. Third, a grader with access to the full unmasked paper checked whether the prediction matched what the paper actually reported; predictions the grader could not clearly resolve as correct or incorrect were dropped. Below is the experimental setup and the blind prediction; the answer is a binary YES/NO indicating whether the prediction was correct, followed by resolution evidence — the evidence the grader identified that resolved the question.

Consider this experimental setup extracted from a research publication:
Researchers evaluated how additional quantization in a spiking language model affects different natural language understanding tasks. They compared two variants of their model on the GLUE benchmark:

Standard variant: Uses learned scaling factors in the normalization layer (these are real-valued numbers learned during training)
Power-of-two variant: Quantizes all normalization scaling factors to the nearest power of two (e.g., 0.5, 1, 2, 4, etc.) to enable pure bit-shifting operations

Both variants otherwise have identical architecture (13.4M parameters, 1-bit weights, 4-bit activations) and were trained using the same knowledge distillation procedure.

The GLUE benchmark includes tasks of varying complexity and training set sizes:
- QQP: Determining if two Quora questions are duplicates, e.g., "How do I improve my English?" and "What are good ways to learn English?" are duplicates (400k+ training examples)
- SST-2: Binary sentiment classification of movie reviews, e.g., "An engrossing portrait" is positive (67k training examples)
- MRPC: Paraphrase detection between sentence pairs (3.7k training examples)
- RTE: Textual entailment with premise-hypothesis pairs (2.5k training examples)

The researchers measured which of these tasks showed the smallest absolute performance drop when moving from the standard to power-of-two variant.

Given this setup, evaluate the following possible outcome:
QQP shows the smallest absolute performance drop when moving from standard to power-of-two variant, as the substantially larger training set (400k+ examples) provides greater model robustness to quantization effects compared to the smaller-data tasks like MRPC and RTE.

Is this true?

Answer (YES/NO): NO